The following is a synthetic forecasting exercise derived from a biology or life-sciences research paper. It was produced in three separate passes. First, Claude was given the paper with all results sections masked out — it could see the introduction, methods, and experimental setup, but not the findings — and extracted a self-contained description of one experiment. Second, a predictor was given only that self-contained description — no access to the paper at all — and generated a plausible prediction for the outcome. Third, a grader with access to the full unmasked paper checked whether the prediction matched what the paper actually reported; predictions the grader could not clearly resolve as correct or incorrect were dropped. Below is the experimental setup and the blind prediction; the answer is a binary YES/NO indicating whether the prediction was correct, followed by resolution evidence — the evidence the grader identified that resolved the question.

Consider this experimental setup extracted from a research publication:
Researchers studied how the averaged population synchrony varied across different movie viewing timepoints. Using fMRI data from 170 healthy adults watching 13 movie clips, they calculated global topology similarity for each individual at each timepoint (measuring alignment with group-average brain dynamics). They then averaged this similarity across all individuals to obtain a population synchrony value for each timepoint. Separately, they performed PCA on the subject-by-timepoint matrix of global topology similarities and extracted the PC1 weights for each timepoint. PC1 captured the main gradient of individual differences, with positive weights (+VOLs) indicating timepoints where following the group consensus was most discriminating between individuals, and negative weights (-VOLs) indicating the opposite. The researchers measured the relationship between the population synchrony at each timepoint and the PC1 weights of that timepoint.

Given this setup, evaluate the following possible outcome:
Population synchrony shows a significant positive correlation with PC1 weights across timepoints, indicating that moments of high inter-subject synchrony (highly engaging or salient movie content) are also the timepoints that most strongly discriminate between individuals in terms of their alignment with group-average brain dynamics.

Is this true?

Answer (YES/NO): YES